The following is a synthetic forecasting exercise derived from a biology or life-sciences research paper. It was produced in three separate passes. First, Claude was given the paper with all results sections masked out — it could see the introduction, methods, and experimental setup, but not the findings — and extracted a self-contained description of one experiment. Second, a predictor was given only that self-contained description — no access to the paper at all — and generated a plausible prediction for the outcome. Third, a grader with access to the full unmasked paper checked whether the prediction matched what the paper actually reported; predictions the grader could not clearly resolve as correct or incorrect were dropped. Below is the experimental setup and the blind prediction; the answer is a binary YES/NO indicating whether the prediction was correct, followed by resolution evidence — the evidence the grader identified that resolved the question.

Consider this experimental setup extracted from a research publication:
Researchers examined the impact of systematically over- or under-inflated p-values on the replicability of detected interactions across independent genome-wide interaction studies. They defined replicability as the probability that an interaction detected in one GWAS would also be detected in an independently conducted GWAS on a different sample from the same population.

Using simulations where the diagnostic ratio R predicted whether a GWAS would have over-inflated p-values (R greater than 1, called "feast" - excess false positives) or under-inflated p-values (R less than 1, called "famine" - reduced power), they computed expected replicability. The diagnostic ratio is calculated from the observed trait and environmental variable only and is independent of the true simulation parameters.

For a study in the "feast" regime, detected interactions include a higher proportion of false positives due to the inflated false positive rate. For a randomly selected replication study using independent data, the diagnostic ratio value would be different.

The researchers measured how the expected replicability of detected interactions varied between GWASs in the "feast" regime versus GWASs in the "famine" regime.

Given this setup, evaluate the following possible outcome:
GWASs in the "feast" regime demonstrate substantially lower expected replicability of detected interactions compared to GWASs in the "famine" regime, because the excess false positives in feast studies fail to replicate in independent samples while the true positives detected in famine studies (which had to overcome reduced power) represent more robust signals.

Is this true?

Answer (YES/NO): YES